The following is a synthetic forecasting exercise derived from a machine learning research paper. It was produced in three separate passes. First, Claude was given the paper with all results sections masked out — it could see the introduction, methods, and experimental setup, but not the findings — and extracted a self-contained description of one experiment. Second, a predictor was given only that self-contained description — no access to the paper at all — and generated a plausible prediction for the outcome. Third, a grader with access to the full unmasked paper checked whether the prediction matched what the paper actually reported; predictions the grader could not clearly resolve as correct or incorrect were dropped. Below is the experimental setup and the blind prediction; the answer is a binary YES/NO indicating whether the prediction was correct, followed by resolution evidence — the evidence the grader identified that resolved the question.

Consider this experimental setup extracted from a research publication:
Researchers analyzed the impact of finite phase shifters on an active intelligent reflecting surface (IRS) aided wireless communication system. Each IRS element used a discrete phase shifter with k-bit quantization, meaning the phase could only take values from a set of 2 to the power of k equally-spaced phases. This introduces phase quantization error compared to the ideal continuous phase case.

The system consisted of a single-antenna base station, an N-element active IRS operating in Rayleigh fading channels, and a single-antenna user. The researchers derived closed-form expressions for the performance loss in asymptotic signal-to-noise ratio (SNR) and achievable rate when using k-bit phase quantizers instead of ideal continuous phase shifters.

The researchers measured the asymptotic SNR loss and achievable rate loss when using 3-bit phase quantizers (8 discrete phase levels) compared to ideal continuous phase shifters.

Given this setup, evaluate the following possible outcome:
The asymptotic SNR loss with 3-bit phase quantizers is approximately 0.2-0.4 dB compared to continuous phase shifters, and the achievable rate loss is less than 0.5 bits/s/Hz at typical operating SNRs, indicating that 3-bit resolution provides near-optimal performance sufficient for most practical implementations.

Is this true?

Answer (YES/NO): YES